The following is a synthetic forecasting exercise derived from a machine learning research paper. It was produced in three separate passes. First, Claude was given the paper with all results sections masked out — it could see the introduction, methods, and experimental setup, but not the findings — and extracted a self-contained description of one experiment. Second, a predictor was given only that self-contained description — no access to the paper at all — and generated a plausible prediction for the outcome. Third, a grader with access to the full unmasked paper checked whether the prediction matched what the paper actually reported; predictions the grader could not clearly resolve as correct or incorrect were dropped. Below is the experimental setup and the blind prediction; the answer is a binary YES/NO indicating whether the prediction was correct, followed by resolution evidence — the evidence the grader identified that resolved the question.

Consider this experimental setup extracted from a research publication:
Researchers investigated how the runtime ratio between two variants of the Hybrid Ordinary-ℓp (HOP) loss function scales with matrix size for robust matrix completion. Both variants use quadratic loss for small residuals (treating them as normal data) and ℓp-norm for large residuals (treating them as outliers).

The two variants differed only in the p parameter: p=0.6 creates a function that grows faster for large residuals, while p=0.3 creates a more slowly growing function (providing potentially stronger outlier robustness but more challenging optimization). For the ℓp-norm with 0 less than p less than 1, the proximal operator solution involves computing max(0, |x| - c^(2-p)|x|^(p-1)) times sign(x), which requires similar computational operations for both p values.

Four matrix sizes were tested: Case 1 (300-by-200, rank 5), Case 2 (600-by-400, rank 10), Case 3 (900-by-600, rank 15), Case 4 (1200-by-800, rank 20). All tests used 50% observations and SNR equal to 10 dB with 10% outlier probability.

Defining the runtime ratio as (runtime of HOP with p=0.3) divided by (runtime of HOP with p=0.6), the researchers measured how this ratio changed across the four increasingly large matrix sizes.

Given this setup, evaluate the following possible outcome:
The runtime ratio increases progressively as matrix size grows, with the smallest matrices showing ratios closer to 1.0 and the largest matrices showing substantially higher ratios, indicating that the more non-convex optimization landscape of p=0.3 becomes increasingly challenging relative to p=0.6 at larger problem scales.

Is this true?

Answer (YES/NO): NO